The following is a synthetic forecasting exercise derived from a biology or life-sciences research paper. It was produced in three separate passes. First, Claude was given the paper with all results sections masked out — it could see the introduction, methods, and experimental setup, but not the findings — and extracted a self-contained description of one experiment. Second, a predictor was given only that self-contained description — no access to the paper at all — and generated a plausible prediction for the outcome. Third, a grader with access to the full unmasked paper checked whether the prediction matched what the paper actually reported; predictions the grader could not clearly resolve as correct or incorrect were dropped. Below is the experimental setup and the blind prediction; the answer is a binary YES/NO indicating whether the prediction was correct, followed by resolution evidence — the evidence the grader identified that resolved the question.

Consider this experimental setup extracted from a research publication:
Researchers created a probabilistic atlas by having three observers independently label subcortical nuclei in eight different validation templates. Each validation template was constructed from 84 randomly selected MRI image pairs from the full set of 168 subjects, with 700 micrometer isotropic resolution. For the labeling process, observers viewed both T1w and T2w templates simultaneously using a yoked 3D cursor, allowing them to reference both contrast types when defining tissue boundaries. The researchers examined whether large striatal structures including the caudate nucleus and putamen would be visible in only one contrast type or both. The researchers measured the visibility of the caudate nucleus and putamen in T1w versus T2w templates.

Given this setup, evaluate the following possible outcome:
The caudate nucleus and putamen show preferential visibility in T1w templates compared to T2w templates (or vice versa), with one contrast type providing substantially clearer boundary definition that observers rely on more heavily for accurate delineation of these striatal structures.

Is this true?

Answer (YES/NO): NO